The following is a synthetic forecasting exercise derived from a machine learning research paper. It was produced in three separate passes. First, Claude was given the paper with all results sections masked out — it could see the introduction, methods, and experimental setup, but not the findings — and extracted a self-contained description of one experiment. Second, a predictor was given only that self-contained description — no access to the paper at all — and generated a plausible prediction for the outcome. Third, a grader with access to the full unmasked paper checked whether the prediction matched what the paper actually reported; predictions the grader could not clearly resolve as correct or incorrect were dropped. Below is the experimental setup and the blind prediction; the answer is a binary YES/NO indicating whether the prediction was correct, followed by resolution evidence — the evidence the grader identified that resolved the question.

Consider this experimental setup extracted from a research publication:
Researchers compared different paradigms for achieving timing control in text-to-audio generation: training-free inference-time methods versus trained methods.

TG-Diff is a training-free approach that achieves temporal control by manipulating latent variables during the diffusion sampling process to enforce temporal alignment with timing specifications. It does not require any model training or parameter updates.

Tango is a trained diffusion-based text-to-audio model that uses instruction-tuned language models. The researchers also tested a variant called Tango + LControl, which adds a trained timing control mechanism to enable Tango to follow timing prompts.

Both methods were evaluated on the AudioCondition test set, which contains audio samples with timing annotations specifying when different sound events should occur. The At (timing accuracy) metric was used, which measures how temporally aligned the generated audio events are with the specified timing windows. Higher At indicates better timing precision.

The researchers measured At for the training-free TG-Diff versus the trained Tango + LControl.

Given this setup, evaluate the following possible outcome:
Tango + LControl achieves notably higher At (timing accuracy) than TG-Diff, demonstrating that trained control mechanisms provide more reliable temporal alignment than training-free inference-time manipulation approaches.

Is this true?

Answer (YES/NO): NO